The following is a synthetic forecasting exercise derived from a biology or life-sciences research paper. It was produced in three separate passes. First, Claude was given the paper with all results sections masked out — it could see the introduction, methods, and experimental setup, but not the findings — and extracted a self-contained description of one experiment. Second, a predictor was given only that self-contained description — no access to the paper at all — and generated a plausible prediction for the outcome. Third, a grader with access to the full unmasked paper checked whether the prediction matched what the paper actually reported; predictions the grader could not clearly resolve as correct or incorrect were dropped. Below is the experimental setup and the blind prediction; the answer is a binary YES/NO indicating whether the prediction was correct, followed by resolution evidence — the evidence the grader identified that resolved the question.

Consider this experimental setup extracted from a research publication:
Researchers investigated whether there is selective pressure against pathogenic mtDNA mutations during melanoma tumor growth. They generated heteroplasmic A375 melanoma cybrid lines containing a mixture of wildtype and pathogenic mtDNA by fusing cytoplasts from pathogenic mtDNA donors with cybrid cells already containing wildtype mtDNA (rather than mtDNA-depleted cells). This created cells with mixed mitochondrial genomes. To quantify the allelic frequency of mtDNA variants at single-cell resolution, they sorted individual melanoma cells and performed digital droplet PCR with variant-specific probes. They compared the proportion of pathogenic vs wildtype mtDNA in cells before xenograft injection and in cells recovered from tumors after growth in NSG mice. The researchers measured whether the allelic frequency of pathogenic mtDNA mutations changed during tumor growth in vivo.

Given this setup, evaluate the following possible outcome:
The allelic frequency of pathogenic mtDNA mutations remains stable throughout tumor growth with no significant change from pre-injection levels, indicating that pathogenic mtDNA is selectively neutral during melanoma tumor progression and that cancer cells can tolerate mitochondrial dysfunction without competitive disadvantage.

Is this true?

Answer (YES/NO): NO